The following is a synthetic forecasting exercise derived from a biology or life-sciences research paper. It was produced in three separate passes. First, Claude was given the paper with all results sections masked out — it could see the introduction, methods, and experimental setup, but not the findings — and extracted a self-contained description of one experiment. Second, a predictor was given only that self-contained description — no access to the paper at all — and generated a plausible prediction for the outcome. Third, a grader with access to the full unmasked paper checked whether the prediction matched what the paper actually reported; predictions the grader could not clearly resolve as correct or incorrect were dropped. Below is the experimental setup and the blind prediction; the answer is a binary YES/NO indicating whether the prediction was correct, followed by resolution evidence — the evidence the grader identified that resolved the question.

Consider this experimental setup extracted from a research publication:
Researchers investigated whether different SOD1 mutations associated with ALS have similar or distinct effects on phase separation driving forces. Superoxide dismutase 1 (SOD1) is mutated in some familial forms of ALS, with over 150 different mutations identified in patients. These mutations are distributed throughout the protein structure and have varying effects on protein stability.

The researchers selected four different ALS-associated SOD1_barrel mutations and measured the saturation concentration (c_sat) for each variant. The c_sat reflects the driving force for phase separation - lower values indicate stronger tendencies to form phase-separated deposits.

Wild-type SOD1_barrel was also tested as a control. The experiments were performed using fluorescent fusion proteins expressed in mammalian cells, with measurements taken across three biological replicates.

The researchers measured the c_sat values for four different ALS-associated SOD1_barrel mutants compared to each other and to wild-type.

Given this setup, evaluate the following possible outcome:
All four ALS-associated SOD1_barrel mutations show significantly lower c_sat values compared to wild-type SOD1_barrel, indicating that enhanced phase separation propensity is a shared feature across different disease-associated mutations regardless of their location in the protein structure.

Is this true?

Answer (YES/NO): YES